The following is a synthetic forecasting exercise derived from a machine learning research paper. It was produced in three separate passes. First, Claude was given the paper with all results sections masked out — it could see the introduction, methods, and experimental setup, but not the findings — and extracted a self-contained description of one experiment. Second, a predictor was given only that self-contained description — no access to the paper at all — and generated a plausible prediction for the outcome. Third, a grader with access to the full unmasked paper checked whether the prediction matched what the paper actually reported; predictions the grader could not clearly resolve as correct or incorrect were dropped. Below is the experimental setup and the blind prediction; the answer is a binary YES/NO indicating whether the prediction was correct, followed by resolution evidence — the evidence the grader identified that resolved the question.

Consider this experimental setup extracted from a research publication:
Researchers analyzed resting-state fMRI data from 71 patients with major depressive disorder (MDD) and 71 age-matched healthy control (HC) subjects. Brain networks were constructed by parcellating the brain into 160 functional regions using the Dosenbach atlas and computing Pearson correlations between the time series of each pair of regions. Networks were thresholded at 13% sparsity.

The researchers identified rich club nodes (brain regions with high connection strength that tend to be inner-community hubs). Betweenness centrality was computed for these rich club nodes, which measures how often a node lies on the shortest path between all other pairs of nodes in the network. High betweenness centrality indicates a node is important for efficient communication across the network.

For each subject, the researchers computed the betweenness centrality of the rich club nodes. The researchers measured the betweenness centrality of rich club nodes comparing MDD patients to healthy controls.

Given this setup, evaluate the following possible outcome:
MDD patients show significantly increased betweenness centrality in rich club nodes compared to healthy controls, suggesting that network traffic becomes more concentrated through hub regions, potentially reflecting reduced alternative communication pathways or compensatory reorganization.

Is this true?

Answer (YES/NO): NO